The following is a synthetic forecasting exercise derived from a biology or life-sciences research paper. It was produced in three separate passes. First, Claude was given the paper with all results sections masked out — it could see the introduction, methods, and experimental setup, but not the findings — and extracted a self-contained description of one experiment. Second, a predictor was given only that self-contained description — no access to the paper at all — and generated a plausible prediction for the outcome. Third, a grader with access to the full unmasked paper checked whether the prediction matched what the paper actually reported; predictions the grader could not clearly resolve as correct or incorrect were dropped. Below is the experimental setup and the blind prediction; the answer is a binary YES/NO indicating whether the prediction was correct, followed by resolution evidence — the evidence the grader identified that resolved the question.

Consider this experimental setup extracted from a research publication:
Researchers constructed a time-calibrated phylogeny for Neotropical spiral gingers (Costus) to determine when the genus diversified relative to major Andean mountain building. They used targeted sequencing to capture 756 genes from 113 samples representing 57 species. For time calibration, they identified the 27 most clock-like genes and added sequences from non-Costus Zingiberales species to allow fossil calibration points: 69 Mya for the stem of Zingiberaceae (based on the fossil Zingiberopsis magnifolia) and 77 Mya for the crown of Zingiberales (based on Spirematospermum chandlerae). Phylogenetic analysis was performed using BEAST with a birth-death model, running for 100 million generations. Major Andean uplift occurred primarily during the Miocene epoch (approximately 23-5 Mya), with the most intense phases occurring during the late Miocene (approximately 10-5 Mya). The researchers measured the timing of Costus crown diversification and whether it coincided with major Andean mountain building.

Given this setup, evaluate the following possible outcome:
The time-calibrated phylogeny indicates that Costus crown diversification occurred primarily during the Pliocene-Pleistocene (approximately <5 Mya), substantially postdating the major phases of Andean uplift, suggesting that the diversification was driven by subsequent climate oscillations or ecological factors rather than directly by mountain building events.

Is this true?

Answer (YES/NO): NO